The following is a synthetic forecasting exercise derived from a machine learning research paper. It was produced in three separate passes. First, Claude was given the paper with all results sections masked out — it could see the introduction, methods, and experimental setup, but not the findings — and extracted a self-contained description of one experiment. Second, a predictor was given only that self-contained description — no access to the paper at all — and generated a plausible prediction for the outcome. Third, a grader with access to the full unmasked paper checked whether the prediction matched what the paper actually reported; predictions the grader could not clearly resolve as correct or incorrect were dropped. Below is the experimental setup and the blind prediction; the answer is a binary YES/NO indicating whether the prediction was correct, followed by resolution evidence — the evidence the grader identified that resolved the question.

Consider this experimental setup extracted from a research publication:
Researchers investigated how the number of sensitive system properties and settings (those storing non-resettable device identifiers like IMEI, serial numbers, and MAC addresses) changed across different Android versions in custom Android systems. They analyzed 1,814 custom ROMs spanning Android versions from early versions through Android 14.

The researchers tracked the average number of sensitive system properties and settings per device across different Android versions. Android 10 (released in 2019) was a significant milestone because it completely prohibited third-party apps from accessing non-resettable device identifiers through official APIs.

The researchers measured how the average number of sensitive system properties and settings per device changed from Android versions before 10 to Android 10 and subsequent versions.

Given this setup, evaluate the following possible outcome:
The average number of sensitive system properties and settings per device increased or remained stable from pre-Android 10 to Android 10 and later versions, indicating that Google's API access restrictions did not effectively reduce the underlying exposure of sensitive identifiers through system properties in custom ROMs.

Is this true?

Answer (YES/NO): YES